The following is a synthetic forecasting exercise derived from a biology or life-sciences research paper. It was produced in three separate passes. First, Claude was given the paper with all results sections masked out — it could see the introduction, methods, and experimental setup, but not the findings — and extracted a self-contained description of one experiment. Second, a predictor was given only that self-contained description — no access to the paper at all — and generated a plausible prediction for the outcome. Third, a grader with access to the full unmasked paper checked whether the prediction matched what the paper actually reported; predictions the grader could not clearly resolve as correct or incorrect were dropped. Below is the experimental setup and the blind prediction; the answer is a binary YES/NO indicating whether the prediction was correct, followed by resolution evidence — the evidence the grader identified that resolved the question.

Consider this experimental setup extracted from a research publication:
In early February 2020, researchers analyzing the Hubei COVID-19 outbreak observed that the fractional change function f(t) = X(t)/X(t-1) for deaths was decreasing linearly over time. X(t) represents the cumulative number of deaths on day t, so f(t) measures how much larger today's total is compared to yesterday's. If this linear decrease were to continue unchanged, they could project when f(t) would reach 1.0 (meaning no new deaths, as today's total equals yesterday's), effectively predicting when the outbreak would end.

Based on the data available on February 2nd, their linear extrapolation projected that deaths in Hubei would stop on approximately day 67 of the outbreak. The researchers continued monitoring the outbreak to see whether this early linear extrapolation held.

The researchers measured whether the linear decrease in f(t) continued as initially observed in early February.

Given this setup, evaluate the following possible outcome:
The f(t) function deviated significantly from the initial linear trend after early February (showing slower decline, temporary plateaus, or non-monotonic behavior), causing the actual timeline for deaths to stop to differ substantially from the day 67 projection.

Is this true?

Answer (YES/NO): YES